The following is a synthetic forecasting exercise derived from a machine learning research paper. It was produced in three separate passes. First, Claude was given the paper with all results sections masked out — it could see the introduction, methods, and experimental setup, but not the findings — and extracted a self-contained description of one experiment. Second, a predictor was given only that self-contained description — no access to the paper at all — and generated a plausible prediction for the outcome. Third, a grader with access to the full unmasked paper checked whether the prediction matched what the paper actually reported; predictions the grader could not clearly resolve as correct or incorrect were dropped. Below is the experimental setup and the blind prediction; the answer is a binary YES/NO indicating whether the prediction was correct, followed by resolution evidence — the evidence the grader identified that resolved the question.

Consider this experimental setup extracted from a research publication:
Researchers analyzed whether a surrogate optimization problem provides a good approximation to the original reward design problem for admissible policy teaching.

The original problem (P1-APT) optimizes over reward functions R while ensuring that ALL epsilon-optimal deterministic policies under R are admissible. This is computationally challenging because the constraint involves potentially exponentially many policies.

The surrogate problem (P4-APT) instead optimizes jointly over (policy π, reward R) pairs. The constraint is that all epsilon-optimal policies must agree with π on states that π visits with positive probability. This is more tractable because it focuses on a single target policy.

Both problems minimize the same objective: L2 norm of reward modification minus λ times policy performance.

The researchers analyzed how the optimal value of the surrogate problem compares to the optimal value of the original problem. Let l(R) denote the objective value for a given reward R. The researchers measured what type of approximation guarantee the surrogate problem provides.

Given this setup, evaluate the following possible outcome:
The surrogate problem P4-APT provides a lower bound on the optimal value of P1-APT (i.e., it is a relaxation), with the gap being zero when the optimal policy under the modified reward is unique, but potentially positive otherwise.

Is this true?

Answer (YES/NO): NO